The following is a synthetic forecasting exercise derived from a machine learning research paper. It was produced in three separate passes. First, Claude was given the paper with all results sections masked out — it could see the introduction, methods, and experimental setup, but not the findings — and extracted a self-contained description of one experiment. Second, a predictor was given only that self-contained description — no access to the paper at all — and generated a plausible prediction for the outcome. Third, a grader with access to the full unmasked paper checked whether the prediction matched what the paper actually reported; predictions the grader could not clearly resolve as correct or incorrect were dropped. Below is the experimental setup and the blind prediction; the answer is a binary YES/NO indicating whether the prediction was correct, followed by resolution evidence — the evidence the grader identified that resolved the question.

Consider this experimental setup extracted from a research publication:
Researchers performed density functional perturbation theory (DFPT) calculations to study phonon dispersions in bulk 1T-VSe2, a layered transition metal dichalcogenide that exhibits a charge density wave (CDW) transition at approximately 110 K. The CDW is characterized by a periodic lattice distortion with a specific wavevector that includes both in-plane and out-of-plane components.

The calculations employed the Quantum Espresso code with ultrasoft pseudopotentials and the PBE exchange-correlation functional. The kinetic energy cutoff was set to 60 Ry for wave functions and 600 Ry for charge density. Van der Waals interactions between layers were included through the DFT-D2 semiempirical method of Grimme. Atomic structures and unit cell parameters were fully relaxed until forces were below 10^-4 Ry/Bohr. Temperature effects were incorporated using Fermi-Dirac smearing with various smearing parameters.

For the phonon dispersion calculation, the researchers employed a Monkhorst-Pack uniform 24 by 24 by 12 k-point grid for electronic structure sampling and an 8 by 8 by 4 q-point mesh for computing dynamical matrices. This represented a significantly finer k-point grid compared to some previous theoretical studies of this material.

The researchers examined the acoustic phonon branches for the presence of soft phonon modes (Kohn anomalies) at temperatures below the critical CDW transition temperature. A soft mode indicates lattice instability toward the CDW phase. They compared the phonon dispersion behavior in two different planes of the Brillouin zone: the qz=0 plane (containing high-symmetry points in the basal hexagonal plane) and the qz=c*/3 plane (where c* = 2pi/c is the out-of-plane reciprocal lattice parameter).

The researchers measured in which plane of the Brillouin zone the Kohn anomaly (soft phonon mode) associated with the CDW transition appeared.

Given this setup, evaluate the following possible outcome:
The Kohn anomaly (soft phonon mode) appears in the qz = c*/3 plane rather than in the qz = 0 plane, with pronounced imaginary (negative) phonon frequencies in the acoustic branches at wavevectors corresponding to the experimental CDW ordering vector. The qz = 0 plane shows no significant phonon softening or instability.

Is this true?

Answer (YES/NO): YES